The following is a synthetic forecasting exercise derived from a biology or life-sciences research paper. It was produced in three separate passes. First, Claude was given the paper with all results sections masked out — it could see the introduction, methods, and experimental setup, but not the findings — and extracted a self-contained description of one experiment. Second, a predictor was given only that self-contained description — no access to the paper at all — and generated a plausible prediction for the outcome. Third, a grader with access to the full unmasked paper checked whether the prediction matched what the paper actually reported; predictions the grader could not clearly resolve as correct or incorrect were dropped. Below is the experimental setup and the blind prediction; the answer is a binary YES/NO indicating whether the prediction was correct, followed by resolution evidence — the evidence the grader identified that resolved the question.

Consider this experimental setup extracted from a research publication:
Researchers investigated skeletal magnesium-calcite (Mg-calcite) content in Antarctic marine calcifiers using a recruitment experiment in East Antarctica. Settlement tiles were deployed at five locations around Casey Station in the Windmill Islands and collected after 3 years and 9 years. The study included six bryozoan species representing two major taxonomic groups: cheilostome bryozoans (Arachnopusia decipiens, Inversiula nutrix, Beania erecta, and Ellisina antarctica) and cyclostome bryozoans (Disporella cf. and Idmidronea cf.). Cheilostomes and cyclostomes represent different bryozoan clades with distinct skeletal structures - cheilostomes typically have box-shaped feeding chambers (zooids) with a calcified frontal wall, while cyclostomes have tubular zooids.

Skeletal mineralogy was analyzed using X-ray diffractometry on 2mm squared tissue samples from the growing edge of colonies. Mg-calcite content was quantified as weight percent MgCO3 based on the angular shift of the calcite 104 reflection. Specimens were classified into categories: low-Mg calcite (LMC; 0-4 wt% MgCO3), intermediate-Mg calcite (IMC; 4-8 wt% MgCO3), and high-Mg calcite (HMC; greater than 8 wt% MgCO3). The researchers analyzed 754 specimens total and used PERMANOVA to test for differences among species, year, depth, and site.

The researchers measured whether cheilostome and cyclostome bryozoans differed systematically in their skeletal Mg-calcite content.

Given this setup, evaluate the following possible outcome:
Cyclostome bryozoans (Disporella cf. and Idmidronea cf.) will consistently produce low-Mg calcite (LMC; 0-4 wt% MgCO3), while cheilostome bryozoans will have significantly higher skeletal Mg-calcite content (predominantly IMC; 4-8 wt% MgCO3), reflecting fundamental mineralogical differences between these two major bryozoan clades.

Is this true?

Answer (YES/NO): NO